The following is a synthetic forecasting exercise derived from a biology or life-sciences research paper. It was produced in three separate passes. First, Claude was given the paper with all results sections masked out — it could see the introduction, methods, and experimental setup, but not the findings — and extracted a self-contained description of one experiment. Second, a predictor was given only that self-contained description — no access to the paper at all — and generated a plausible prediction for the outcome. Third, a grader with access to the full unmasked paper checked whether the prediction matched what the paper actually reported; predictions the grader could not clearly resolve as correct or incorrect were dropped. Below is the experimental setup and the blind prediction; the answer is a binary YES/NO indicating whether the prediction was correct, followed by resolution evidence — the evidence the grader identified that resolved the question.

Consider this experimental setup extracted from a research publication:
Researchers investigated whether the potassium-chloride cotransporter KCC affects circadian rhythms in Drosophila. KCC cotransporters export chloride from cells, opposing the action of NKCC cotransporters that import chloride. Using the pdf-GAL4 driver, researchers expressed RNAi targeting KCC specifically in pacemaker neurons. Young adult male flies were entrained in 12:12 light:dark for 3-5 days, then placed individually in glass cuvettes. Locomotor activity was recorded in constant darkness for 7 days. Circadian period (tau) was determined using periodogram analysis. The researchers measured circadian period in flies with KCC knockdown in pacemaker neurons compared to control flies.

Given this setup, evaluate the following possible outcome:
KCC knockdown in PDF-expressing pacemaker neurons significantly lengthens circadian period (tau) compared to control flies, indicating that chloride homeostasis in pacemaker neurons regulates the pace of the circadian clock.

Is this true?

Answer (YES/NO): NO